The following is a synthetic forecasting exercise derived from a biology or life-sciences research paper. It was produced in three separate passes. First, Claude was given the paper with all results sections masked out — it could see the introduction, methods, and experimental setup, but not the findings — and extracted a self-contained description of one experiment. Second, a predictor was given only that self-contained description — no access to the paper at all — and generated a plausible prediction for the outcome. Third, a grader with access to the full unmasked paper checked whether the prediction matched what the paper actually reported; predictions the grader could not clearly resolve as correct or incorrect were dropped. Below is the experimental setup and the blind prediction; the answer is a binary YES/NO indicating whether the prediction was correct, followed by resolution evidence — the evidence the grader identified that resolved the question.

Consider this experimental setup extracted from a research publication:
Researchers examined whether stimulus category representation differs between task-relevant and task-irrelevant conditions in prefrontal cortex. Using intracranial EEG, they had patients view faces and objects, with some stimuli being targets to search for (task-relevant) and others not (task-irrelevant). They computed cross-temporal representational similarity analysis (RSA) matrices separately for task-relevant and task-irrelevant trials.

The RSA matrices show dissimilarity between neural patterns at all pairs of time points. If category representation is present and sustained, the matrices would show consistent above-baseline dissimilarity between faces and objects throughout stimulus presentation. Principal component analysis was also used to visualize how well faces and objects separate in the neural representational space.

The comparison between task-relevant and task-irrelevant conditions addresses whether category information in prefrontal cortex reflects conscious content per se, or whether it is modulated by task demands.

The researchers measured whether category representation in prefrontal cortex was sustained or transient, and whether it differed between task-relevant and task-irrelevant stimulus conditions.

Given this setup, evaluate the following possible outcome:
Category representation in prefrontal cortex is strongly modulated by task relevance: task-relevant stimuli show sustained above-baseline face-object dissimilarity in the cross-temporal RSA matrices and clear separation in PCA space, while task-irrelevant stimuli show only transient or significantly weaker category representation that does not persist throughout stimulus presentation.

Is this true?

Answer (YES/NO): NO